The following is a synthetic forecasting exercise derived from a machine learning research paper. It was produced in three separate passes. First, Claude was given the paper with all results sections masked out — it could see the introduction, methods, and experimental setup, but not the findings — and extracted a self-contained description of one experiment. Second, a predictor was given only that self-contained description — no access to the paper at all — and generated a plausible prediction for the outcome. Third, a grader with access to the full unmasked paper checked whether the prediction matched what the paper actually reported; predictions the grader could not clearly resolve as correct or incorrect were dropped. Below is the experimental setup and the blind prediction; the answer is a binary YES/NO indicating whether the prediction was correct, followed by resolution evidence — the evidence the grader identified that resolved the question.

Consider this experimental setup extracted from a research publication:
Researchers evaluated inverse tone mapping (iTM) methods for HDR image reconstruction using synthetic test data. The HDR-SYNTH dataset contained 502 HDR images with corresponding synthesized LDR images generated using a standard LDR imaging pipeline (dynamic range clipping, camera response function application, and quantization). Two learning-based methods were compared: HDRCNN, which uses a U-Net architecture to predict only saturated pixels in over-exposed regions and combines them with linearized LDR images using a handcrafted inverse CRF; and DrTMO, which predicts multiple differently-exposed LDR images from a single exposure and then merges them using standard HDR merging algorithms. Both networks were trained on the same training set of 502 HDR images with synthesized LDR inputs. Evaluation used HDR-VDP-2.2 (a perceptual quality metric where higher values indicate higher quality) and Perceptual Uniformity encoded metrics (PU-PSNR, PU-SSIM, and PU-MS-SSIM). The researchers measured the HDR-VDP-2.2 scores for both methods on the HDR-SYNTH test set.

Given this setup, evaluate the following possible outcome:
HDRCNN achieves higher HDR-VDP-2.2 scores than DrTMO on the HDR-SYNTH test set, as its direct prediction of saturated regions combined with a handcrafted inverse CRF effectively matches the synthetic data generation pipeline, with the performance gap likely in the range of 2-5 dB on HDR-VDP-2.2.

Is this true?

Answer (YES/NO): NO